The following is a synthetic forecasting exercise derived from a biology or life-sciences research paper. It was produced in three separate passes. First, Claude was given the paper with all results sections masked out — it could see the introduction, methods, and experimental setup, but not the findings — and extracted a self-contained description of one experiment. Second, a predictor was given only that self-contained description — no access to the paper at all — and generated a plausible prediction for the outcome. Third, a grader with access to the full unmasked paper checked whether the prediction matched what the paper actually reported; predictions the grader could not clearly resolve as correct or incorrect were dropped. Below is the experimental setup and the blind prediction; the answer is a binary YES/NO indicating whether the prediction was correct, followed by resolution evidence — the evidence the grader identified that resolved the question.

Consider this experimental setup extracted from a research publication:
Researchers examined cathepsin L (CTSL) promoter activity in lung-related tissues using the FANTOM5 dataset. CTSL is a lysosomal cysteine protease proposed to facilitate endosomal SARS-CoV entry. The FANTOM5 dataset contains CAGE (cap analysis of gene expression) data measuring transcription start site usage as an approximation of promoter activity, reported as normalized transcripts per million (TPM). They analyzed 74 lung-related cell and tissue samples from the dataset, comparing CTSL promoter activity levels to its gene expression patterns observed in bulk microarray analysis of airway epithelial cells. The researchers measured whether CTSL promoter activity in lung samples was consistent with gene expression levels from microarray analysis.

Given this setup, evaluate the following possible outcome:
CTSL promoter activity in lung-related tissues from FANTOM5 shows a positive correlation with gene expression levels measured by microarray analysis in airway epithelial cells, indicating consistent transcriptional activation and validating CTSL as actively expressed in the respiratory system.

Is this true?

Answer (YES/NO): NO